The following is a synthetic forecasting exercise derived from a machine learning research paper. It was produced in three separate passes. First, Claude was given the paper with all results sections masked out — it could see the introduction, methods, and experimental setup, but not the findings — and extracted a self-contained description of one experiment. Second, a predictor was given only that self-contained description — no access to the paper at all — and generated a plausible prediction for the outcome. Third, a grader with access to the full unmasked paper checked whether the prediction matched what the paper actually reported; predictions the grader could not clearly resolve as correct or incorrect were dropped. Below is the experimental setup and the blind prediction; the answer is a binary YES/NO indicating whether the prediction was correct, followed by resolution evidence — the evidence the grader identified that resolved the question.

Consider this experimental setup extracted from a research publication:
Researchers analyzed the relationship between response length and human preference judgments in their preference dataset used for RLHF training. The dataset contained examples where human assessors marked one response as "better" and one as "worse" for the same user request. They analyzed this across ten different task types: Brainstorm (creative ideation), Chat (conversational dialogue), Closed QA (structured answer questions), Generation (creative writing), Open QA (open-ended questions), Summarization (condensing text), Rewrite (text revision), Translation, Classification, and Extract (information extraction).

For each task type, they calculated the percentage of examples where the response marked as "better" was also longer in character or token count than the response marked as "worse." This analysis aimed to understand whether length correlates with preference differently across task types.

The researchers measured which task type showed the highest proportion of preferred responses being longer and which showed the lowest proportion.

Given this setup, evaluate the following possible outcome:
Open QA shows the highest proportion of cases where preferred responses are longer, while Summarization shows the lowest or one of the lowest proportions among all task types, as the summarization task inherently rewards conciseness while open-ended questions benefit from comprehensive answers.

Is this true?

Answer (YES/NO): NO